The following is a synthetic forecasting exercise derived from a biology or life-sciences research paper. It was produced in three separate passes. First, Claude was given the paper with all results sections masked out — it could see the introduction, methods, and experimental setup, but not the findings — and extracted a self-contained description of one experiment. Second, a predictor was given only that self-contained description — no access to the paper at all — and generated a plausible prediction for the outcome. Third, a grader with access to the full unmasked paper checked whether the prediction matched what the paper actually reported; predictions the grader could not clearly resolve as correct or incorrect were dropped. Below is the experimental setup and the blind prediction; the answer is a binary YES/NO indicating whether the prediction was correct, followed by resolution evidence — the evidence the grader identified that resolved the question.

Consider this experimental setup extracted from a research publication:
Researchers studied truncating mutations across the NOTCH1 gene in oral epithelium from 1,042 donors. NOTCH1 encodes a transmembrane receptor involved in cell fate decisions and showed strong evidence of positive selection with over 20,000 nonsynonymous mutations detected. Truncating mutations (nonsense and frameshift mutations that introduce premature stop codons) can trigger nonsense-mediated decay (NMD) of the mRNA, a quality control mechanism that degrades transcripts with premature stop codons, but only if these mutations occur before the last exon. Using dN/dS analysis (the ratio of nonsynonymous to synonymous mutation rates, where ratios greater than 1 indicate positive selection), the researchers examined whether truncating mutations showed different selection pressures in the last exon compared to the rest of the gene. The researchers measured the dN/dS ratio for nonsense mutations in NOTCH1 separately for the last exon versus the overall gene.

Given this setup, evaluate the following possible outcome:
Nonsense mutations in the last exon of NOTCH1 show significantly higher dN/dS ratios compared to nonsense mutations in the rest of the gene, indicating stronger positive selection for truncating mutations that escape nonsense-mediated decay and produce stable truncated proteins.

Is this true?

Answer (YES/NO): NO